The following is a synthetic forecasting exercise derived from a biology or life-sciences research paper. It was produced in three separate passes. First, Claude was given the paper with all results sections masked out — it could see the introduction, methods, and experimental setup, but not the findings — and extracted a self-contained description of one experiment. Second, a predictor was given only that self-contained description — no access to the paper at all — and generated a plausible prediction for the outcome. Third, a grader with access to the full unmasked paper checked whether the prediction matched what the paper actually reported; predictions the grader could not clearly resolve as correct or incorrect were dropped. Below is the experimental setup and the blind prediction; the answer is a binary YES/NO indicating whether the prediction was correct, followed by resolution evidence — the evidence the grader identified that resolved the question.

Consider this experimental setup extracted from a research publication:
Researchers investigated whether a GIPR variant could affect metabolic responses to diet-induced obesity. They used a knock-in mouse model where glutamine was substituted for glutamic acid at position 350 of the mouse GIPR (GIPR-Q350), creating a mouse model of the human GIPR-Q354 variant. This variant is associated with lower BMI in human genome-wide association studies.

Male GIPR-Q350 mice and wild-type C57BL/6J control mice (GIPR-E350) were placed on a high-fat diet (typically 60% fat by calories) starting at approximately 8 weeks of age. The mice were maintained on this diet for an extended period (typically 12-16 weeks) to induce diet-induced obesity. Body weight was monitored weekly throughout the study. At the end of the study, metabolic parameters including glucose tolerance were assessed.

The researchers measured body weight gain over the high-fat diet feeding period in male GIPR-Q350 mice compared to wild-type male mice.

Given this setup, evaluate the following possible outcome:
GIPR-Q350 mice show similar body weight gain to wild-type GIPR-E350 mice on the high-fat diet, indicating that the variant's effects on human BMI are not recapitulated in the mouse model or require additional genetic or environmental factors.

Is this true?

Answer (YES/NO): NO